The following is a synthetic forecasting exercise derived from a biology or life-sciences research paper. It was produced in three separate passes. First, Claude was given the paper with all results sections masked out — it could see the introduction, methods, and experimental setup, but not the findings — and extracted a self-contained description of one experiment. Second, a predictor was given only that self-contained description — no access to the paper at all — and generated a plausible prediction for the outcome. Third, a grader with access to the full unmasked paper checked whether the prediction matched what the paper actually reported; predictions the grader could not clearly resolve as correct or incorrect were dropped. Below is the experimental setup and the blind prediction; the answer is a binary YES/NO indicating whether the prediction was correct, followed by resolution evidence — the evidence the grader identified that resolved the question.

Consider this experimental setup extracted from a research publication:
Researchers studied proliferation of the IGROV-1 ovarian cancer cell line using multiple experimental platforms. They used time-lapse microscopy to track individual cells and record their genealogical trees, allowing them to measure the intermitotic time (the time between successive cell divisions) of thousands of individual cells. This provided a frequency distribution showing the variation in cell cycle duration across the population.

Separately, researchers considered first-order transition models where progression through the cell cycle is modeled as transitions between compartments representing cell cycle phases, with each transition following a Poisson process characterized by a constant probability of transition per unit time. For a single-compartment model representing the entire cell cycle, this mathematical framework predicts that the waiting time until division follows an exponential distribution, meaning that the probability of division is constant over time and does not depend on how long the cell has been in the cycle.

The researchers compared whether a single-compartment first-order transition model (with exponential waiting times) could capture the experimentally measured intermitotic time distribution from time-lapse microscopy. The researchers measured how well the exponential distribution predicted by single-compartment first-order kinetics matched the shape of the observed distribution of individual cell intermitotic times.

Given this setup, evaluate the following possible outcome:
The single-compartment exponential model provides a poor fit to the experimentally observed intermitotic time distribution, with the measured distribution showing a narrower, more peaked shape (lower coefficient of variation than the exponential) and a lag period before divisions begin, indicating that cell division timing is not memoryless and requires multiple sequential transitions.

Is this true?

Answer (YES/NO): YES